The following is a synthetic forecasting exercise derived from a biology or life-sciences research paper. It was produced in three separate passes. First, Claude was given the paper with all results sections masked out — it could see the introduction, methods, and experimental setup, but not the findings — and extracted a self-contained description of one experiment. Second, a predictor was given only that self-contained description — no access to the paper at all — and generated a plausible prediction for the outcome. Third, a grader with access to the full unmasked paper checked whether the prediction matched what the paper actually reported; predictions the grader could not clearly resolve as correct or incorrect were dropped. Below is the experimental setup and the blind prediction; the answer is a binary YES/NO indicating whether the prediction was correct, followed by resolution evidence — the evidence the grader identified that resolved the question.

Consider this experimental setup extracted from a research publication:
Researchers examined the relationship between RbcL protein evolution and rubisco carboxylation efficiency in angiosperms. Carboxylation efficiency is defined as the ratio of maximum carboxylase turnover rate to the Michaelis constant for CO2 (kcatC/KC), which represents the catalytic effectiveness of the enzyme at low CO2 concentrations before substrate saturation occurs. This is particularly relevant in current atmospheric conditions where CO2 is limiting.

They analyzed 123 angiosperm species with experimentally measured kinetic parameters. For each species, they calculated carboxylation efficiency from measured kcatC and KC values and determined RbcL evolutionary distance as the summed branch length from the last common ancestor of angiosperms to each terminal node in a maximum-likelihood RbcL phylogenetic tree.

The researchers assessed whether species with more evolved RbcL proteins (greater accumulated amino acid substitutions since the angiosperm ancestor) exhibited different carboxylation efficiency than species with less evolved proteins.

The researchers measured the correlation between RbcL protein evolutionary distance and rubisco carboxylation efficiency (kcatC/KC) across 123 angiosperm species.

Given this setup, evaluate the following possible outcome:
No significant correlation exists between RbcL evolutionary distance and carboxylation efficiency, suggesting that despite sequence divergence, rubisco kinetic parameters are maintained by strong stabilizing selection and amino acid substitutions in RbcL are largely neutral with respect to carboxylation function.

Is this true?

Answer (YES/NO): NO